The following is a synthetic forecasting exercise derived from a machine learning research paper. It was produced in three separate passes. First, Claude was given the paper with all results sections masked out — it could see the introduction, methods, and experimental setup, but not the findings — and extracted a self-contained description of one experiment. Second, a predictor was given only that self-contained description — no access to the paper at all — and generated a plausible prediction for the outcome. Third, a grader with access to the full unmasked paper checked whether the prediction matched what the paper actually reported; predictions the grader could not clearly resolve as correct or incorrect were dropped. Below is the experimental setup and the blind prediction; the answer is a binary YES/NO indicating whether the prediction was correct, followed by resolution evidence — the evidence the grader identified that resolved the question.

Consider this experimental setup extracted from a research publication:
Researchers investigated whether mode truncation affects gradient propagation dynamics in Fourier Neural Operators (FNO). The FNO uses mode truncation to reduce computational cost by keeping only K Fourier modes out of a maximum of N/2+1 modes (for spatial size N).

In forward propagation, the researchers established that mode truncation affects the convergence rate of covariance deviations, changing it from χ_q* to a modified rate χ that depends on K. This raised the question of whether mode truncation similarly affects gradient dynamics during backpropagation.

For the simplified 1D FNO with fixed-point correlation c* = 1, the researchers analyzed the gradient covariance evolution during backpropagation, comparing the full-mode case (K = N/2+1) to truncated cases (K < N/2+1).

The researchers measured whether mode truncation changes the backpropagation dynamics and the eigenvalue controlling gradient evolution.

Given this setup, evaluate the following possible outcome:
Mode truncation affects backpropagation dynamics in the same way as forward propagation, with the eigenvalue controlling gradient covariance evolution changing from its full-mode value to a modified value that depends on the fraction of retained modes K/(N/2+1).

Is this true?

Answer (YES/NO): NO